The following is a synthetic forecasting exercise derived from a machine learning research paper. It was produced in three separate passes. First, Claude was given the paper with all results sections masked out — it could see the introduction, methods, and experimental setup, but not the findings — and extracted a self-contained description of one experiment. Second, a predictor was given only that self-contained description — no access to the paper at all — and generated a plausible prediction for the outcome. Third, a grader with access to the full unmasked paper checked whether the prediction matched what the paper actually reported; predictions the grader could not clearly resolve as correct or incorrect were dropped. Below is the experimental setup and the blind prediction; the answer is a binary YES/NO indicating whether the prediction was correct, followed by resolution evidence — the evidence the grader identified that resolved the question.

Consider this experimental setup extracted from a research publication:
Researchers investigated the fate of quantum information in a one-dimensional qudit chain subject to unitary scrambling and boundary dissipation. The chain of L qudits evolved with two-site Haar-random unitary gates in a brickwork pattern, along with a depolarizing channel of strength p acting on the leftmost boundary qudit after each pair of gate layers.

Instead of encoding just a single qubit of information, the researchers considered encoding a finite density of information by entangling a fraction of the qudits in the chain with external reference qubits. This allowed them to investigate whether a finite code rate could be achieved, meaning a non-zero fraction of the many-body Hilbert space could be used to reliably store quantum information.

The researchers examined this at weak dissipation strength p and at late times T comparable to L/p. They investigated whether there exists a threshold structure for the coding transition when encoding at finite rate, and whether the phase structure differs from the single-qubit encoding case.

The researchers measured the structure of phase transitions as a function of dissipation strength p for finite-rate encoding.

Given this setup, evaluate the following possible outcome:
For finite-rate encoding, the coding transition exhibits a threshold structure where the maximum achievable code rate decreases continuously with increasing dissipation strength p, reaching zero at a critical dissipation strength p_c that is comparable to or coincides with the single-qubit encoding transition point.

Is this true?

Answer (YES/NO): NO